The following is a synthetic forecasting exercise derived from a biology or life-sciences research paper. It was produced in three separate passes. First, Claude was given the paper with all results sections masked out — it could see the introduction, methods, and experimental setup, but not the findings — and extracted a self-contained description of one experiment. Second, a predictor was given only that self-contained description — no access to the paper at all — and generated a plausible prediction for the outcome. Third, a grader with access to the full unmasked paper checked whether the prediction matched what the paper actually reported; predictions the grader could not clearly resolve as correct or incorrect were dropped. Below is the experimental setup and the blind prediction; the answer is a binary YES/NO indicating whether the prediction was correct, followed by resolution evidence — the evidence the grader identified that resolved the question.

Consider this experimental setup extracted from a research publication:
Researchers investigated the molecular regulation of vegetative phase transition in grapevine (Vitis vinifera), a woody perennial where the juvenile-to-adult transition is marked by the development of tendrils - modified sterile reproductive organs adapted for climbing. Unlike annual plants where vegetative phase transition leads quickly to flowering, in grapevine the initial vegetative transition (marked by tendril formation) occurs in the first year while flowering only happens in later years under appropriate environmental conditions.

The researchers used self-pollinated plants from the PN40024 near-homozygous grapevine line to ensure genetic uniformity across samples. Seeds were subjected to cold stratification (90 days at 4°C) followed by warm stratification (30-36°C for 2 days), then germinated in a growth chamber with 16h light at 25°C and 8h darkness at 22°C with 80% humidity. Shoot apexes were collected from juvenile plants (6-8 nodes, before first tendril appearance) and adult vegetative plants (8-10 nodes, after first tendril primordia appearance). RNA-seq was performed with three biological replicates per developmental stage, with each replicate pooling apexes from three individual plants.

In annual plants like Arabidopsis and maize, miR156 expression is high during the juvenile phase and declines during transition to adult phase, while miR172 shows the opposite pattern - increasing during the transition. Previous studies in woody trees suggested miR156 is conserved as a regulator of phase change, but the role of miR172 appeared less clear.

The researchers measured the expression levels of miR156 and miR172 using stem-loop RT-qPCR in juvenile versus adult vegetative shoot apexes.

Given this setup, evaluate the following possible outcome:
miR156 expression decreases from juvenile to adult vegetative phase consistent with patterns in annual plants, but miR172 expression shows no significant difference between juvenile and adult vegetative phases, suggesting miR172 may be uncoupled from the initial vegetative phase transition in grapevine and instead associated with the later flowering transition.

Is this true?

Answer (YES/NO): YES